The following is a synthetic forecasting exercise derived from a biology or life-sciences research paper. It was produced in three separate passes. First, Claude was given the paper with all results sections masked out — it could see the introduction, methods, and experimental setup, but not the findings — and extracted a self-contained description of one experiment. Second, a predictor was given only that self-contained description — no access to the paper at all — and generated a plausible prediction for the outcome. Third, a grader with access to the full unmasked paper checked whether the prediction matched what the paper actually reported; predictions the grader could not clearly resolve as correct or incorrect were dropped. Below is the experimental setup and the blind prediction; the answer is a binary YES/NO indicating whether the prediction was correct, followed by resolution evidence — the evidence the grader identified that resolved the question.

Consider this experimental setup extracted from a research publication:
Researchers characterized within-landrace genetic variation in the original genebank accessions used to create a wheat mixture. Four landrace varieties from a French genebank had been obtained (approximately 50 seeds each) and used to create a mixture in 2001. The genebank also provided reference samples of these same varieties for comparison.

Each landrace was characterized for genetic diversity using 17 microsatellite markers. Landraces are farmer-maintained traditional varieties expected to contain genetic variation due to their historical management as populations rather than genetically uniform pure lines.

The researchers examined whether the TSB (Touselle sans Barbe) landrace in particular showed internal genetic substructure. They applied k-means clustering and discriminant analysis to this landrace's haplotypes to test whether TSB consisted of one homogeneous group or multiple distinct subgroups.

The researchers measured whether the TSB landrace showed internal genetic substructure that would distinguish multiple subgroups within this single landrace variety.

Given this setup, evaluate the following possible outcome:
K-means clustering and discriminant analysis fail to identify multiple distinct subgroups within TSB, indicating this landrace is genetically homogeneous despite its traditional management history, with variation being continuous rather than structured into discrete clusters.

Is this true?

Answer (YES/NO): NO